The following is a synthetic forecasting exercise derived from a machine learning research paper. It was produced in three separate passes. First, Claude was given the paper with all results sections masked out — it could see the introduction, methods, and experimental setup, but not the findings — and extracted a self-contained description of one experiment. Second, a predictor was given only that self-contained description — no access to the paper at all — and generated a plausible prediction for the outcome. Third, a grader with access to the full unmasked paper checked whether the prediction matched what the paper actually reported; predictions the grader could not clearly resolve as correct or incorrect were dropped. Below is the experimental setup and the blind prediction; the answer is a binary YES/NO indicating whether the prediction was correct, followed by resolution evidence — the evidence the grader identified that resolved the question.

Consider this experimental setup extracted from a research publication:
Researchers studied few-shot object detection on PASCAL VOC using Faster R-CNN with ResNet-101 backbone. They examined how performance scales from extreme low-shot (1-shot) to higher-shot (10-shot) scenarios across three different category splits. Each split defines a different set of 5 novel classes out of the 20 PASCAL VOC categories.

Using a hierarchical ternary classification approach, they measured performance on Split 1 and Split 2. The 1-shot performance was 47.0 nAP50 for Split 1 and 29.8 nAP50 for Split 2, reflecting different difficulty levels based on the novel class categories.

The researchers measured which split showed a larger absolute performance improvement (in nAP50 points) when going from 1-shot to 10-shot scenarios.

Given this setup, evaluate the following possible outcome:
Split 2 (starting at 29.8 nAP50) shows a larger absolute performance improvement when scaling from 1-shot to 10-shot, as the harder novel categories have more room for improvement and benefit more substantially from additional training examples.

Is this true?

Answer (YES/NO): YES